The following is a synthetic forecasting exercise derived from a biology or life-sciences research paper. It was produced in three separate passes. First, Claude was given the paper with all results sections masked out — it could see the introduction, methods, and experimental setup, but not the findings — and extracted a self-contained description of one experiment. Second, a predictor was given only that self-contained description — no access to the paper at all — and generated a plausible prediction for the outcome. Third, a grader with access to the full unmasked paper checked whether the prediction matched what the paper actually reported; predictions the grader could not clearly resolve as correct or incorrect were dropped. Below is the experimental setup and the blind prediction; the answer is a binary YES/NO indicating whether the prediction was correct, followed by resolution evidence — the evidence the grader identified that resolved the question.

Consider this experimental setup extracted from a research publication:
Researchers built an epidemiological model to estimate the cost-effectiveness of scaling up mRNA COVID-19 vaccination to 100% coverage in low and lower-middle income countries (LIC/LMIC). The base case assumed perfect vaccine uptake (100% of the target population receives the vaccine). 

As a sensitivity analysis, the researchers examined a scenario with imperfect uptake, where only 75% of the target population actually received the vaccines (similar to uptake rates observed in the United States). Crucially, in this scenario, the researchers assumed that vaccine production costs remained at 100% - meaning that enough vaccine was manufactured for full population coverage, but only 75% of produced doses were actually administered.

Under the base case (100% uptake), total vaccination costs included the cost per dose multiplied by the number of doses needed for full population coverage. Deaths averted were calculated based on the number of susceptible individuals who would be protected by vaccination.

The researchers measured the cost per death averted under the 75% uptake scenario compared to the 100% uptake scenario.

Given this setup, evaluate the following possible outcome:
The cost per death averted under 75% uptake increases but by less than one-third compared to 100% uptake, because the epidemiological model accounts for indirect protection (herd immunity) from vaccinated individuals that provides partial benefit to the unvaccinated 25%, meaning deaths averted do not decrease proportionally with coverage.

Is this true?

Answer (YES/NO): NO